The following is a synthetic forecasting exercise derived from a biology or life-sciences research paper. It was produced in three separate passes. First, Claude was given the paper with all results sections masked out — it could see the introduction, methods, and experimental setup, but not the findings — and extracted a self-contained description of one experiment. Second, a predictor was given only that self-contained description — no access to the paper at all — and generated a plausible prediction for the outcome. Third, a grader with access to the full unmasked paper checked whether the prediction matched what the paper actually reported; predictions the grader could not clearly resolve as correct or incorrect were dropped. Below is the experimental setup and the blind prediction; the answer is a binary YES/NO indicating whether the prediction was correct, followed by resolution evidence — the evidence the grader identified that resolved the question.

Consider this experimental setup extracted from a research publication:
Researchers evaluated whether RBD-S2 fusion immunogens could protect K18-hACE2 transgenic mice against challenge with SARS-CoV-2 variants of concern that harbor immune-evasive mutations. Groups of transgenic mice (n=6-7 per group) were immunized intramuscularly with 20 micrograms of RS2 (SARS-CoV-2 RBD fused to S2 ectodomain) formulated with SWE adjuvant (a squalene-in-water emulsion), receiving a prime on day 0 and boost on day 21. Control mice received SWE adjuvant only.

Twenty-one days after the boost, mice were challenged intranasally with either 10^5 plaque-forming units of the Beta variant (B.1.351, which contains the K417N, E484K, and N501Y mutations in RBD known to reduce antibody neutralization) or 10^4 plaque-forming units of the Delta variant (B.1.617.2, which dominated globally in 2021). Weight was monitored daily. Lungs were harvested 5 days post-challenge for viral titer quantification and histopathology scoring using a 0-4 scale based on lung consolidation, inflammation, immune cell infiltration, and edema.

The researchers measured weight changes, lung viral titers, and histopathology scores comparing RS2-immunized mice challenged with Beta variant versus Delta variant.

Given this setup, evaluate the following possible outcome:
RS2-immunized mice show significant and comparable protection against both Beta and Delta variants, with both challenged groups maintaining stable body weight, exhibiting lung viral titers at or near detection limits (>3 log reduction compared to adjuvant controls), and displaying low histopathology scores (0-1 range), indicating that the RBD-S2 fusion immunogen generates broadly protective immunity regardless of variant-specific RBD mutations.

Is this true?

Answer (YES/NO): YES